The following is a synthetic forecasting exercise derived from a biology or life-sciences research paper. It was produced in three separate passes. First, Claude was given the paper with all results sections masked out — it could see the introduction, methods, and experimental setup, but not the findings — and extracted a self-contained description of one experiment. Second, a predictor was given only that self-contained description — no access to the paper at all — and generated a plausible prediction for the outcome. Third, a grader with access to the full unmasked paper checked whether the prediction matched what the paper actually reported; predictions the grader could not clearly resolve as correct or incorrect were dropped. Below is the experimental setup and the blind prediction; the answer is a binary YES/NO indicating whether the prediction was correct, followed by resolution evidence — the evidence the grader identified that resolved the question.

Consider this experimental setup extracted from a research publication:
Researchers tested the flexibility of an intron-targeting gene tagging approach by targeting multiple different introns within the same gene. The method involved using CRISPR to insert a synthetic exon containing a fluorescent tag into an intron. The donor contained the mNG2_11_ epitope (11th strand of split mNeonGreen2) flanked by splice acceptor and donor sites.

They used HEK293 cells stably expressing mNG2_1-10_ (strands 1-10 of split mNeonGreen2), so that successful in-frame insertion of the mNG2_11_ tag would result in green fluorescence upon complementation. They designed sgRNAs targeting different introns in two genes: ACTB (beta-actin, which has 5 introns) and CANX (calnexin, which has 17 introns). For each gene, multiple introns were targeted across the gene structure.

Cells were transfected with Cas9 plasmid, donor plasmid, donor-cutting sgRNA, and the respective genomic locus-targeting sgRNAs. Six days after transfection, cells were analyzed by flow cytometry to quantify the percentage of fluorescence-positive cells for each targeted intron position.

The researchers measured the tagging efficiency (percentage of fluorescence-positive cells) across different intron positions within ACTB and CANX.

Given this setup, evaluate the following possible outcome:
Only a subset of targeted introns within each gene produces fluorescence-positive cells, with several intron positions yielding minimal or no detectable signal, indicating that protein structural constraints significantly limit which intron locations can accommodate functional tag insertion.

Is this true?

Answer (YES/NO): NO